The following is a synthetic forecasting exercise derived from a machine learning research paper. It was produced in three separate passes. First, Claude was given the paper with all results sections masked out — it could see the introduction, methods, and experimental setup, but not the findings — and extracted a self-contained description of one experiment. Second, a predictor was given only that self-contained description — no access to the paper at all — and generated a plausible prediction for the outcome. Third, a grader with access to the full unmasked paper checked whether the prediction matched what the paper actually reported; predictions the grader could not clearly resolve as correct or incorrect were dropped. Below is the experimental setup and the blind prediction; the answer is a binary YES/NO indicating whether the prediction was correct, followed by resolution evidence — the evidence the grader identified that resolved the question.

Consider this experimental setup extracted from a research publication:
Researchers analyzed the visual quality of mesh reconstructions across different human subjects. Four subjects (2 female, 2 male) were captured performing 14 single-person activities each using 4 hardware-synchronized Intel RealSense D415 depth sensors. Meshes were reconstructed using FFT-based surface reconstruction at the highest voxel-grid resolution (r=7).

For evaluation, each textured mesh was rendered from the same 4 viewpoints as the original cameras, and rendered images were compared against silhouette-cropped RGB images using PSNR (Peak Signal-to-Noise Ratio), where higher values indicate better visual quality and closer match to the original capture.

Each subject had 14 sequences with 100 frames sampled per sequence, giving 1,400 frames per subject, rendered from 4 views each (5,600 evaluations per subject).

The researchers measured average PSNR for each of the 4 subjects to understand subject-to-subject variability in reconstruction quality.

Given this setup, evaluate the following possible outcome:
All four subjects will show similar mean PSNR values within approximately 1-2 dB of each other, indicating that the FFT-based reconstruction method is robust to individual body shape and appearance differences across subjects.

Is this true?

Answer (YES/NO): NO